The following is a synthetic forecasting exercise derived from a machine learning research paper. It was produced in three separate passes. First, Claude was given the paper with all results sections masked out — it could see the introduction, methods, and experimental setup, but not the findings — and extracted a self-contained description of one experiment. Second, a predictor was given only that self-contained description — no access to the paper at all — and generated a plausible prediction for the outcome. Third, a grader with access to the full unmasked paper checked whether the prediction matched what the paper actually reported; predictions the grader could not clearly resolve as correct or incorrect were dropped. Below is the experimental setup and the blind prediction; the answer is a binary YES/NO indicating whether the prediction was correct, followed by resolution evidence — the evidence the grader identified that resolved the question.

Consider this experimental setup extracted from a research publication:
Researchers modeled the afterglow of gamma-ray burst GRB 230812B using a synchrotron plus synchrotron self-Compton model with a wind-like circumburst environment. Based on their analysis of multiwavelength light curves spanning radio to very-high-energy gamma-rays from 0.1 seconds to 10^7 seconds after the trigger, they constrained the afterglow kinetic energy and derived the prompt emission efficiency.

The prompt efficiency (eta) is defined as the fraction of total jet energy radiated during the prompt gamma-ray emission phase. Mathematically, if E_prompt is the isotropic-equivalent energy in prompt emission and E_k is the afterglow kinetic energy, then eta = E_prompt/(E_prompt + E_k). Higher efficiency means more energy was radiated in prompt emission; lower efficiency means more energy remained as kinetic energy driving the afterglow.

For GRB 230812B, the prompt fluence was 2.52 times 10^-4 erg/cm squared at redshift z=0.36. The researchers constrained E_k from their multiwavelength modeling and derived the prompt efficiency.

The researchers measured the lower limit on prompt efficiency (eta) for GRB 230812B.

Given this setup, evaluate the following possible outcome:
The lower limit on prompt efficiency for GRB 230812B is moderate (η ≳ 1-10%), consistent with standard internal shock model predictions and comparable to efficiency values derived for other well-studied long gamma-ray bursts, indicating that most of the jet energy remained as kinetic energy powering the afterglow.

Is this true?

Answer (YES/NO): NO